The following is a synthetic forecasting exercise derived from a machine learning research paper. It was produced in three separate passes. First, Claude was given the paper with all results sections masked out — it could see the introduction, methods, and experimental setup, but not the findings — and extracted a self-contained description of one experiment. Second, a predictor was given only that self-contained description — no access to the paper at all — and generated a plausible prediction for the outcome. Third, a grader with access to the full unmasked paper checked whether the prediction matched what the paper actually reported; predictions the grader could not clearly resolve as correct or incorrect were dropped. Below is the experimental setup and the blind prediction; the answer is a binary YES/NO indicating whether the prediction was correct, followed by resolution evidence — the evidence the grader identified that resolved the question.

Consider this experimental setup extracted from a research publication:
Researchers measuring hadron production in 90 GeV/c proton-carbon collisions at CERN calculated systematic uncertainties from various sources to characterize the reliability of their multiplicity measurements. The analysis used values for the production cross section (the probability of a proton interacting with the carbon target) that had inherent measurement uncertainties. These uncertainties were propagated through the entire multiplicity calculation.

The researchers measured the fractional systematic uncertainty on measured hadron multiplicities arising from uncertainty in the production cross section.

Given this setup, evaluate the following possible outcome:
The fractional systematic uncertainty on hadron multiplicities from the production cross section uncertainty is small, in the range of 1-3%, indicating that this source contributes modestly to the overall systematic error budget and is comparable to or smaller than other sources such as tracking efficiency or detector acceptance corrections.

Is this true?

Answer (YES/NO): NO